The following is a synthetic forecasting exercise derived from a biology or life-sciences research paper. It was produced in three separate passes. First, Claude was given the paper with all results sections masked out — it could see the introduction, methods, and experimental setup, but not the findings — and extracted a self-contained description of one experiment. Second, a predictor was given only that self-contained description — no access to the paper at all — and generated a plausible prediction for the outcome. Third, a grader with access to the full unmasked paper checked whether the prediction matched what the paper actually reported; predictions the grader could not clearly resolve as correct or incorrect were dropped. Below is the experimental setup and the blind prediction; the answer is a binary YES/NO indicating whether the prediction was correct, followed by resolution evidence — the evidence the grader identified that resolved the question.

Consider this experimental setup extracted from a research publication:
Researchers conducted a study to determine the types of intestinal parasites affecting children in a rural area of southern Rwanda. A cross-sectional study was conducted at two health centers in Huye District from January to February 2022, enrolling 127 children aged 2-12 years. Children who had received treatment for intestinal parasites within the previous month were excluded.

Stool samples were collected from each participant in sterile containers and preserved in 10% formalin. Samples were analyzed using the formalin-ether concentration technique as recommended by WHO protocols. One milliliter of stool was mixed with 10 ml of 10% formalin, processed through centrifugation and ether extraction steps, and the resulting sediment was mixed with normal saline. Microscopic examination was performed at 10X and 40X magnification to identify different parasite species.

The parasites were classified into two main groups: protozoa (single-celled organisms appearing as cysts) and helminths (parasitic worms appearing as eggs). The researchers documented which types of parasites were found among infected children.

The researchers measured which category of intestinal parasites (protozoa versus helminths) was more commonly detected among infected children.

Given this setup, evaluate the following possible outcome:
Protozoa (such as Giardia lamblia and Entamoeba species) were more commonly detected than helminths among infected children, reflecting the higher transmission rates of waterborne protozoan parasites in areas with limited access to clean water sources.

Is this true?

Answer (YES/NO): NO